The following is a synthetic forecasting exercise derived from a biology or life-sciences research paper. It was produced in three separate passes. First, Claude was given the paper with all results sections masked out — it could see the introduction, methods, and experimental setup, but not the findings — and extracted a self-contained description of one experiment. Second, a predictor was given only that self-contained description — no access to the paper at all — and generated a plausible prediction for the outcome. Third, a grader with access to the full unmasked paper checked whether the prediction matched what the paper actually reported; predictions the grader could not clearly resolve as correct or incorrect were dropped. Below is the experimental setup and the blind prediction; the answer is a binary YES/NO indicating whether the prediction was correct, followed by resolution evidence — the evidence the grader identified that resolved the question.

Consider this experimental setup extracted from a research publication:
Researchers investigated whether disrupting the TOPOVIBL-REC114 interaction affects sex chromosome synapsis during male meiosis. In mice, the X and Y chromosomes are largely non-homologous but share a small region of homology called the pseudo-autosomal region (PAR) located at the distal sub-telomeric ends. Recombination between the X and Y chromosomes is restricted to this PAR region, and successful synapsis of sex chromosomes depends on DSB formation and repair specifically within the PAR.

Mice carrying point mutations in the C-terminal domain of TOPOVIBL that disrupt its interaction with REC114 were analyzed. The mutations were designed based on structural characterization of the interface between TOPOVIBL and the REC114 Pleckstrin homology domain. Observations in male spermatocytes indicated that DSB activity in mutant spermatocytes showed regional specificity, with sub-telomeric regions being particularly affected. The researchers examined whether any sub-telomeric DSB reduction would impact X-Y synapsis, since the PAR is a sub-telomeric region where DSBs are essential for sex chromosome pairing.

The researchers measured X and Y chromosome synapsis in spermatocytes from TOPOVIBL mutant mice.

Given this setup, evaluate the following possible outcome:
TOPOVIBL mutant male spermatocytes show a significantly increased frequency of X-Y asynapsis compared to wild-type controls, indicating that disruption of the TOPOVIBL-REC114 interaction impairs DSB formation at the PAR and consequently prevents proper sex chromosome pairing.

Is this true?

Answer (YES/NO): YES